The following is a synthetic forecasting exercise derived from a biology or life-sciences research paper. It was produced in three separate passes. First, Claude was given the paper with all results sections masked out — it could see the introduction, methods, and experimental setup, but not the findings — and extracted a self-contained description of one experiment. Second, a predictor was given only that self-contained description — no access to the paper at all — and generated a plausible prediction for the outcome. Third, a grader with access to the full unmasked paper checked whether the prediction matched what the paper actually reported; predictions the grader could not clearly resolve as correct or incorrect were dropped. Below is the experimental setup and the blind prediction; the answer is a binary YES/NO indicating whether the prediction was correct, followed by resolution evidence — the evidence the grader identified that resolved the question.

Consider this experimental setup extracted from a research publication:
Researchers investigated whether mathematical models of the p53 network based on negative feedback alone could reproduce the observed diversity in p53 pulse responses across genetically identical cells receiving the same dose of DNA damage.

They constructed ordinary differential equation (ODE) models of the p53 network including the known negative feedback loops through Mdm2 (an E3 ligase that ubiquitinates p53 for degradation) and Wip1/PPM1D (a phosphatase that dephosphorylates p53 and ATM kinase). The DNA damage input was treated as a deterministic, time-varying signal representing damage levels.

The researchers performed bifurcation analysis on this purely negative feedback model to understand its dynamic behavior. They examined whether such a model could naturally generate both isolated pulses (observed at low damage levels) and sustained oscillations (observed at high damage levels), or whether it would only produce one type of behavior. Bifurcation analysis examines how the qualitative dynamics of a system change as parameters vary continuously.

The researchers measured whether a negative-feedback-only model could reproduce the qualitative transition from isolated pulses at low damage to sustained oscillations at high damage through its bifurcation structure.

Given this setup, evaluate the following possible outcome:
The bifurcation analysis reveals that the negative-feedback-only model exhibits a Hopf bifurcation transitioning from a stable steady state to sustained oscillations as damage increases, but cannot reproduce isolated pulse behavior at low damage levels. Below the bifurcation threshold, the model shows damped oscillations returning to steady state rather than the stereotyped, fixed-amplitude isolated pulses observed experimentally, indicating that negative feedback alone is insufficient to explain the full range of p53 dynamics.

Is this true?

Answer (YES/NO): YES